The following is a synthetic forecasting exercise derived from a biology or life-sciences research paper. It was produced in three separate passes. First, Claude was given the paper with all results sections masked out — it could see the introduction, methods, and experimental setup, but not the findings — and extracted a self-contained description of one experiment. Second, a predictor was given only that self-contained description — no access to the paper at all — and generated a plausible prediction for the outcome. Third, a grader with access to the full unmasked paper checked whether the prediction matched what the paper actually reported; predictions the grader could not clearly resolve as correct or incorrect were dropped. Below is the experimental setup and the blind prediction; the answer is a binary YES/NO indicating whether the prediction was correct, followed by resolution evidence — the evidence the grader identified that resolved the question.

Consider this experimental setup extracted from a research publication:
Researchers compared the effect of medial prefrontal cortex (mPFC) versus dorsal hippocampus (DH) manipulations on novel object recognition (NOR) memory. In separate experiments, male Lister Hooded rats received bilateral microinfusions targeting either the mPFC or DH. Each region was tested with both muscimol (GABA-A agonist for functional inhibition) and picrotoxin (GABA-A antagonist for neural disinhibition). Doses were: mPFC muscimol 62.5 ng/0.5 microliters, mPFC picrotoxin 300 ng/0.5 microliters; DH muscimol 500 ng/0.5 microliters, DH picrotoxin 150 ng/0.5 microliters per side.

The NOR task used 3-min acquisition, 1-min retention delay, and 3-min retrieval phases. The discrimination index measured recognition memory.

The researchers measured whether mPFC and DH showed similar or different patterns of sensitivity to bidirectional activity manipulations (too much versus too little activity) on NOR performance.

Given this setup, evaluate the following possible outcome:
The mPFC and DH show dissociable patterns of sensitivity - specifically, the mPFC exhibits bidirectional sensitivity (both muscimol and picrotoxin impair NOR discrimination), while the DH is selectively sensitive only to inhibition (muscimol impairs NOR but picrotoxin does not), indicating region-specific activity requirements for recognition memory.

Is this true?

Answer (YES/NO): NO